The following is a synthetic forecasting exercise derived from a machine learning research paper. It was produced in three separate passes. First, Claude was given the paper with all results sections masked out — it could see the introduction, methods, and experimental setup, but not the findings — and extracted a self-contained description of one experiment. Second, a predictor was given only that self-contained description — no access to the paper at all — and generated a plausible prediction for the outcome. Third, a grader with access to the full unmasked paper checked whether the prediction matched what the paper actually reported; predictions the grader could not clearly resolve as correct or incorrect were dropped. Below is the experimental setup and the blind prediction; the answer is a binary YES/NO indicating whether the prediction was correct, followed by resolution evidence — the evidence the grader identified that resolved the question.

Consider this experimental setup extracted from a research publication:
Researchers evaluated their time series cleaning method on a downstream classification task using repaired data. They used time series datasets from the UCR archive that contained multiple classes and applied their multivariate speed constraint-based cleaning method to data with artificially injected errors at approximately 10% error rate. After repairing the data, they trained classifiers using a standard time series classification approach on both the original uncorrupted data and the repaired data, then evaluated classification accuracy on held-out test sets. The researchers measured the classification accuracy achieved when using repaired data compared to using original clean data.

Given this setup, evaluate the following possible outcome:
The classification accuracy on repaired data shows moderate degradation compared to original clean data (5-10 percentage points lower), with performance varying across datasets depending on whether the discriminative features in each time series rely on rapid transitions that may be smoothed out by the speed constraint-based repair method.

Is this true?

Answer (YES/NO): NO